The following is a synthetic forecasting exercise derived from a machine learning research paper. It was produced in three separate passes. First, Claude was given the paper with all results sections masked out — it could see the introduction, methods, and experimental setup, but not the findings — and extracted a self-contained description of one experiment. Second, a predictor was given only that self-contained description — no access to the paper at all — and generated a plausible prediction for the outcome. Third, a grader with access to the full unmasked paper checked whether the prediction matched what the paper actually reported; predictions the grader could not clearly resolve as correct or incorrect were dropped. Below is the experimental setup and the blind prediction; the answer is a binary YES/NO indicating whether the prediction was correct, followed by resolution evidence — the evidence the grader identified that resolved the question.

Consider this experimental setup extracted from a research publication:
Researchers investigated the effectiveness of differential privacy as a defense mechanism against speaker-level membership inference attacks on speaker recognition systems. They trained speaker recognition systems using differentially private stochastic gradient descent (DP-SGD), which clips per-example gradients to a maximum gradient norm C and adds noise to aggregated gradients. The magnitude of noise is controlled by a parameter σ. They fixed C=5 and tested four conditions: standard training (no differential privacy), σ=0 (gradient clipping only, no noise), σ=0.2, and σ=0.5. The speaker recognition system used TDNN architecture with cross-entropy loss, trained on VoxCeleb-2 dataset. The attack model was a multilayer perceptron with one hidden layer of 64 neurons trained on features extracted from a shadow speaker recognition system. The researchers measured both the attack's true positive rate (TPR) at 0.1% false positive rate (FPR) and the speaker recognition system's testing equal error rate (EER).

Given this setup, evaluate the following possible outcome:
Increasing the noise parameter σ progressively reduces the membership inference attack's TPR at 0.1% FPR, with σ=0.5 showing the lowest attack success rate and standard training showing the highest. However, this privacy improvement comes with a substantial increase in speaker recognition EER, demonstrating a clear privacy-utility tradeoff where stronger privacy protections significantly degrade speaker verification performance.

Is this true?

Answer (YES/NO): YES